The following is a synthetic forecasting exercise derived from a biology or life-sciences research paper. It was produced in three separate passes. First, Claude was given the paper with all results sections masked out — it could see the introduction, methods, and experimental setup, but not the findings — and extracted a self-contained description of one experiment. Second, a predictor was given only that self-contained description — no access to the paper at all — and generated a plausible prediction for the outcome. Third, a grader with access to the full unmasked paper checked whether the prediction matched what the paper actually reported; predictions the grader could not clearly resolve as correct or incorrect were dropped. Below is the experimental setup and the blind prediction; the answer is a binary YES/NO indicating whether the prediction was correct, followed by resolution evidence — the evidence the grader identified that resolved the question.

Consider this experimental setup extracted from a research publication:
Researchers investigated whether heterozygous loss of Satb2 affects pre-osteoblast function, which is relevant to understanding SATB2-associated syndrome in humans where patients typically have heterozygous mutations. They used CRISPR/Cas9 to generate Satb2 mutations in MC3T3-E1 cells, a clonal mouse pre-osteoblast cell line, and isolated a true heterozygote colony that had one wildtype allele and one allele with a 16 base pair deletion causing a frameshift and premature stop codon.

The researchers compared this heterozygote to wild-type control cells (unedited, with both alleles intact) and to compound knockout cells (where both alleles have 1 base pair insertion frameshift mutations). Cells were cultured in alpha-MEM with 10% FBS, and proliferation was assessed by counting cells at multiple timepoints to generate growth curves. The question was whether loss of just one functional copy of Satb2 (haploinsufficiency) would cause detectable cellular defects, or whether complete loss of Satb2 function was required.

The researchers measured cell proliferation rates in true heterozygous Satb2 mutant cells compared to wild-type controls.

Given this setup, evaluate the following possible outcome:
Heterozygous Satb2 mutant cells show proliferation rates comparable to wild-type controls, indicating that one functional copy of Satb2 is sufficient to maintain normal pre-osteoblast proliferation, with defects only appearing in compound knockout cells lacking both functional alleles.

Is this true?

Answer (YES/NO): NO